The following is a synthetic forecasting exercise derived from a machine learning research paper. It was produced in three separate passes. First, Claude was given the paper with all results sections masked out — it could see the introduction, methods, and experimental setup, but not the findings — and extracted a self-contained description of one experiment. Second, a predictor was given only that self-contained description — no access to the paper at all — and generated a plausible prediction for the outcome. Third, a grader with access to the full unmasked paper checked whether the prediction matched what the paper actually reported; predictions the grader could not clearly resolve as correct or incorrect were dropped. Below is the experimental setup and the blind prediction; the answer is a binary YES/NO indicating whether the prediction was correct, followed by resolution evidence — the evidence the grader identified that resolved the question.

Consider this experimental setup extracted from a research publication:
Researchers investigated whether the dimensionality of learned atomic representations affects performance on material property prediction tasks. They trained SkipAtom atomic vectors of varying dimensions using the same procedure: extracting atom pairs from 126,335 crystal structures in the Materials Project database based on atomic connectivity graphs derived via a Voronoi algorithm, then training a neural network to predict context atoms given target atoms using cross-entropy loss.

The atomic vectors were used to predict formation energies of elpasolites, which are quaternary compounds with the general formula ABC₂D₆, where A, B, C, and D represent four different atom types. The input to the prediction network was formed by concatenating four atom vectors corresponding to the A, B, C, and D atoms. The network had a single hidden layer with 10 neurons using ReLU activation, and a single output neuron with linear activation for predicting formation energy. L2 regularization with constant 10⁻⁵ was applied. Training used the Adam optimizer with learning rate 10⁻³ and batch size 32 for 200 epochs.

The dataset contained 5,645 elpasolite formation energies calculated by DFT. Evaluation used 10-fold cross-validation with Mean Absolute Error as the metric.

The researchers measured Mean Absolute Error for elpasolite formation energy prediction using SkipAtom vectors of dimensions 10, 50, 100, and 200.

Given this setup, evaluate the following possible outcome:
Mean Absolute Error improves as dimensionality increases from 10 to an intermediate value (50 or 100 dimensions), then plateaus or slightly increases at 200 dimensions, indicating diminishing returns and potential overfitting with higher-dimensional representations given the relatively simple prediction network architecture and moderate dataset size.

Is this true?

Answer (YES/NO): NO